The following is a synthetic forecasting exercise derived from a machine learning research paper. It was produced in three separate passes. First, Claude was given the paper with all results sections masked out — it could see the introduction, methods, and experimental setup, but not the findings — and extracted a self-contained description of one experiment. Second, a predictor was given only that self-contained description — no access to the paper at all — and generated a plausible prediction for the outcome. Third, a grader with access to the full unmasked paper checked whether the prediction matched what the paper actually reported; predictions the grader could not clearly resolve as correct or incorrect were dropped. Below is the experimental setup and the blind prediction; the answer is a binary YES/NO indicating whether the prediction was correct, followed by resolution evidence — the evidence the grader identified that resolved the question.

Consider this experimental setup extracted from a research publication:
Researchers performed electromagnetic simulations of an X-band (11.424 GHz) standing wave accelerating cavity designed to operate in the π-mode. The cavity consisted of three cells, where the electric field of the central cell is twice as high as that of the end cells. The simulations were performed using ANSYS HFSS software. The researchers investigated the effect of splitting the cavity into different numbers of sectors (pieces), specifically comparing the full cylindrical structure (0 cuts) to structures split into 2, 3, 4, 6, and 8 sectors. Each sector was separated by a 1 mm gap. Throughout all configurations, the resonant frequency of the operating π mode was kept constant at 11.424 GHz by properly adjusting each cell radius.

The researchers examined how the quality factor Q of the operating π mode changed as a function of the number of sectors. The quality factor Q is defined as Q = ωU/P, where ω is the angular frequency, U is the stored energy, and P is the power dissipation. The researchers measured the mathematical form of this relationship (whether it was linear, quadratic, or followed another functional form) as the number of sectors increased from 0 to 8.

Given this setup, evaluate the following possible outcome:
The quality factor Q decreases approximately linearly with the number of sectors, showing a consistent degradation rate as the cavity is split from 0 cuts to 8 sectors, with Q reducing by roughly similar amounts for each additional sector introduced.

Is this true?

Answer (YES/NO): YES